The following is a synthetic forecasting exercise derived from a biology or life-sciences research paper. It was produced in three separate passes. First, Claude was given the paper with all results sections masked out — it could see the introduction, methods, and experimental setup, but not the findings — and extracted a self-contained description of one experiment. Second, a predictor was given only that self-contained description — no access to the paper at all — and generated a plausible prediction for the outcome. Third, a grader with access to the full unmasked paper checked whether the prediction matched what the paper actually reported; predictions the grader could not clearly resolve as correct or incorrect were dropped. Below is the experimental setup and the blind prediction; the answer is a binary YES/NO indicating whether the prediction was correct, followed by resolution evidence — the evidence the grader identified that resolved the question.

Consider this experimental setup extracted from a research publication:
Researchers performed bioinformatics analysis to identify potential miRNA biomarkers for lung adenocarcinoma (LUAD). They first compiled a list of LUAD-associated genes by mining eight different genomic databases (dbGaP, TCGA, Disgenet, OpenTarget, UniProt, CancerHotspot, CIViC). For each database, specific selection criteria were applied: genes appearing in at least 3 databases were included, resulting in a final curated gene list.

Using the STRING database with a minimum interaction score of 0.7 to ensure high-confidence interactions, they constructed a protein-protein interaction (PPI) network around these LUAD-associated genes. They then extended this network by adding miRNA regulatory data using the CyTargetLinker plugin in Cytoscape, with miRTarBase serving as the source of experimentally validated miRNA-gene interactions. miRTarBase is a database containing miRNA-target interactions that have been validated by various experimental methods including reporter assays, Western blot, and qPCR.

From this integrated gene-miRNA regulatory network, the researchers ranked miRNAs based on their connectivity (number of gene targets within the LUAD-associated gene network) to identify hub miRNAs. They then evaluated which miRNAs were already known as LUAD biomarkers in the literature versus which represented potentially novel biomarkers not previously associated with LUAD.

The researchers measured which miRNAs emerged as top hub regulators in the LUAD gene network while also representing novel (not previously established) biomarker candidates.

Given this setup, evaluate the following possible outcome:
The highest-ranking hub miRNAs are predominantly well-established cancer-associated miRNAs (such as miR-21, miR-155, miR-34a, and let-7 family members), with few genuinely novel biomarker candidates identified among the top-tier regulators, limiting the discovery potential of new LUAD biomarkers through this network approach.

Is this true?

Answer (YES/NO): NO